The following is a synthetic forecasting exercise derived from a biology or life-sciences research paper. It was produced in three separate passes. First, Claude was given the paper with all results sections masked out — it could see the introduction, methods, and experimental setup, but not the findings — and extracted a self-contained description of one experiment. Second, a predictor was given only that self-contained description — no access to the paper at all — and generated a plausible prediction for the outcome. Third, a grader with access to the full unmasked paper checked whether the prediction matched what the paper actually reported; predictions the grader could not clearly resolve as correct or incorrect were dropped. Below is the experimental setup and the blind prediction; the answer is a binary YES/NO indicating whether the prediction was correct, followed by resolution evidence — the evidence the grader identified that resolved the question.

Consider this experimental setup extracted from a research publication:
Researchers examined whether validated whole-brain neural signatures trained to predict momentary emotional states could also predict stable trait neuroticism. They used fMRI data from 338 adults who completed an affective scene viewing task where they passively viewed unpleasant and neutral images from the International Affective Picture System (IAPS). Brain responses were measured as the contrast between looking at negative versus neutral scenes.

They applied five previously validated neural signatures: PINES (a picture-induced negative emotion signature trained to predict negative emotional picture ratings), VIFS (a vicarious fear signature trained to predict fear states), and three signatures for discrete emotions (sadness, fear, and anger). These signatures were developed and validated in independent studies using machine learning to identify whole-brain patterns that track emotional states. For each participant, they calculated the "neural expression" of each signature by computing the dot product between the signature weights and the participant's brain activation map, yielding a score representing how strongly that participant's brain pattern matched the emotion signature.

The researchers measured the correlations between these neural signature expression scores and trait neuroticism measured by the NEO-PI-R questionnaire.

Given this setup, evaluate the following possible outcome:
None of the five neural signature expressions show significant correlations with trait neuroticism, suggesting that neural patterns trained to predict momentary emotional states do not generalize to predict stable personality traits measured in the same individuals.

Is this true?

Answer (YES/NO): YES